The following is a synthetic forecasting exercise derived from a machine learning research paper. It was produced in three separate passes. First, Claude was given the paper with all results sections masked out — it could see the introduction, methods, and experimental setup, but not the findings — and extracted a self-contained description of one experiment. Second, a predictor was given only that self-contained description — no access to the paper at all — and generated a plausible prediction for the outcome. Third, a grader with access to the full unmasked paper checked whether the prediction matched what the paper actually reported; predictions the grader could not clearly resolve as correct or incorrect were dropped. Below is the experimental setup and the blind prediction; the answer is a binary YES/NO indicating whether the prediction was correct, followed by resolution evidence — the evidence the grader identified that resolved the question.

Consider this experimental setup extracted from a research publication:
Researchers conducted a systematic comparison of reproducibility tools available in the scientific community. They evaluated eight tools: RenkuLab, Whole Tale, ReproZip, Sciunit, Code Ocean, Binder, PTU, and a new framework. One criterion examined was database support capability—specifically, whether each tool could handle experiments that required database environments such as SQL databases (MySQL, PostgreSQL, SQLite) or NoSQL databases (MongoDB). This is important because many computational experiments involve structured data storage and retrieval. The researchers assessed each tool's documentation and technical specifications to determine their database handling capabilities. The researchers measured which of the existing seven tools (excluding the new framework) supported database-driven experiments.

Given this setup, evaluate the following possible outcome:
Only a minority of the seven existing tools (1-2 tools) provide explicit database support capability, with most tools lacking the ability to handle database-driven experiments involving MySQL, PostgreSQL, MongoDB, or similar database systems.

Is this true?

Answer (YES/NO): YES